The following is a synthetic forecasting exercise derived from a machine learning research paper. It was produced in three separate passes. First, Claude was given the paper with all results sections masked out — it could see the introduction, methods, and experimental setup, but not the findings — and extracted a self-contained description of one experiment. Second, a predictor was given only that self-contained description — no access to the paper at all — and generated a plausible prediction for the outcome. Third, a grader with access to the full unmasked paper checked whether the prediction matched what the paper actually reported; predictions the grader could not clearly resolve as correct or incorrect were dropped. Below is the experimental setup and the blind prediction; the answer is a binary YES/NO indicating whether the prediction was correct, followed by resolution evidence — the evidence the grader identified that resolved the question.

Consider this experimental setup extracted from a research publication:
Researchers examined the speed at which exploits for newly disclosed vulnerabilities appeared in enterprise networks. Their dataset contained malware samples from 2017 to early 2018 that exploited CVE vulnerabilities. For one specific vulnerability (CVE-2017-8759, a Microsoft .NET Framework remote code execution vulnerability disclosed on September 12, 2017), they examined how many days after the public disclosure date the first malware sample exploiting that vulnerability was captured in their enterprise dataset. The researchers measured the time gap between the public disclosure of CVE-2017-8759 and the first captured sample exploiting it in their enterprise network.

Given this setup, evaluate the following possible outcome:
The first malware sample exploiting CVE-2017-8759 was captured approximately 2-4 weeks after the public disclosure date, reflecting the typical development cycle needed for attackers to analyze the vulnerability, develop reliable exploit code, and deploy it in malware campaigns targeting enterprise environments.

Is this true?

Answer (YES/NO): NO